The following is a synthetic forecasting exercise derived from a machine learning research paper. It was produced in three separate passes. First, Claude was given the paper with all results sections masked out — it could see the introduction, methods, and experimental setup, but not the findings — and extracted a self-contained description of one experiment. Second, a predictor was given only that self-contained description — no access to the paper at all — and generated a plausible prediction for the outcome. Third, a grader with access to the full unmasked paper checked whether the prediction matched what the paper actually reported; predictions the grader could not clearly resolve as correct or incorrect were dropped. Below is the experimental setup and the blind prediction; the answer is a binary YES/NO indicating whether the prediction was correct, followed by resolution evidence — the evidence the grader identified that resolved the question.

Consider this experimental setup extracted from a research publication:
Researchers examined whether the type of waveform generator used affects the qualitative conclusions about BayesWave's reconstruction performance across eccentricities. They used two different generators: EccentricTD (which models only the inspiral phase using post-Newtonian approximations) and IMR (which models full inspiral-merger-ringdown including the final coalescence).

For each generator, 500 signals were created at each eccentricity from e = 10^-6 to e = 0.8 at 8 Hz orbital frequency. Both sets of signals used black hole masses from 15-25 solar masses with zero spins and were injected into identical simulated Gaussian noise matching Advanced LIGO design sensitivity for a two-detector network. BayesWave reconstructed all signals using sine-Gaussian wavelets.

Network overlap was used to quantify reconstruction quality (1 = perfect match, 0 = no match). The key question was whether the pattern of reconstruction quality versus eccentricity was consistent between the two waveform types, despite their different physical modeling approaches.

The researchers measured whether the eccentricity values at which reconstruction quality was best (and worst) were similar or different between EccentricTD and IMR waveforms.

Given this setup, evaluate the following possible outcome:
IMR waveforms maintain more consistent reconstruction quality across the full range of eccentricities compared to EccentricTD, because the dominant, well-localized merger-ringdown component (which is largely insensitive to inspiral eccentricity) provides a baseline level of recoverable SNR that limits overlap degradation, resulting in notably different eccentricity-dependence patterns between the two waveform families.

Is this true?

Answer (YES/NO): NO